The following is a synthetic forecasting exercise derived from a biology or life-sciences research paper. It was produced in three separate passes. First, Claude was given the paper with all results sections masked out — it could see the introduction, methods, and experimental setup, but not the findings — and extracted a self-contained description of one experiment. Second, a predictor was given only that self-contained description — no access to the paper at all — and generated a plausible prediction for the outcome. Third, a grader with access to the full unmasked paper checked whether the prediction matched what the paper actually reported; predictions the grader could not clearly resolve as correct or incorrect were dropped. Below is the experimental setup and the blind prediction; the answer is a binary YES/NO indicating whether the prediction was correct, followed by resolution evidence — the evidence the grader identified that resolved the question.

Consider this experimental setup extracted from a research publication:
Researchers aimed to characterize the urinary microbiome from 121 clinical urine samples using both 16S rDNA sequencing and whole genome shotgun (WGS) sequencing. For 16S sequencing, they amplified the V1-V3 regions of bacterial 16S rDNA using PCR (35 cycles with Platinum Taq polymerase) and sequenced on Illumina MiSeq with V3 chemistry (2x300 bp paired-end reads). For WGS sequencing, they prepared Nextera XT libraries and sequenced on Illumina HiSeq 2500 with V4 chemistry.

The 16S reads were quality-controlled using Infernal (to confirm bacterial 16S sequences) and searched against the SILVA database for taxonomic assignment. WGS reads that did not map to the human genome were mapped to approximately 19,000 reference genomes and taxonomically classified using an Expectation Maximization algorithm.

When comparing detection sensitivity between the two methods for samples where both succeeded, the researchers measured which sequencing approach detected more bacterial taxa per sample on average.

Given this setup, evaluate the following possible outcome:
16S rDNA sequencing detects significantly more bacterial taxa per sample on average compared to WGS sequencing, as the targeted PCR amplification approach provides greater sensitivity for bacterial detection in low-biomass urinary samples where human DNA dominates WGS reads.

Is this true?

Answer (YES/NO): NO